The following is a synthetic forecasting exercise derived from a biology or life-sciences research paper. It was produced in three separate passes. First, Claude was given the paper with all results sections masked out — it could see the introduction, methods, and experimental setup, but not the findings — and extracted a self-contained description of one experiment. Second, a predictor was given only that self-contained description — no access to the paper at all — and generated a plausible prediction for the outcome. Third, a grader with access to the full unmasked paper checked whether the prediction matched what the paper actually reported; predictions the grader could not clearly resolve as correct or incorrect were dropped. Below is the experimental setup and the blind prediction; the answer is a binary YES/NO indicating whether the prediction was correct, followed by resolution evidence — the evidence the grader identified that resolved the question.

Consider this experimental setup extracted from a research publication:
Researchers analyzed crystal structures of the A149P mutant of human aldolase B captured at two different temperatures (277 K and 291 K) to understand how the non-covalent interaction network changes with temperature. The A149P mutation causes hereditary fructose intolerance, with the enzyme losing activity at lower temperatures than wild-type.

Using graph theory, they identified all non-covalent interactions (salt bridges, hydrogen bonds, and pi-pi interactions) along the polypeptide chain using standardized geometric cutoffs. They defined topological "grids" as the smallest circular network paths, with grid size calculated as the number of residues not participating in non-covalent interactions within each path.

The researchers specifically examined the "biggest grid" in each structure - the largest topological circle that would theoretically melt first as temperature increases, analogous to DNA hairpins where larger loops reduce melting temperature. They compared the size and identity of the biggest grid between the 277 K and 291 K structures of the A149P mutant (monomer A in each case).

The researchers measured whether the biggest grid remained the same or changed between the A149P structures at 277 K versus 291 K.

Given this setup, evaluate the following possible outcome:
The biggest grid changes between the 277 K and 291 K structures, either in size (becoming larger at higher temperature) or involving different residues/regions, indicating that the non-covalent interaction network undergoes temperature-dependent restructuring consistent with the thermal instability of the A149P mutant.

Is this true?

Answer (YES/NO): YES